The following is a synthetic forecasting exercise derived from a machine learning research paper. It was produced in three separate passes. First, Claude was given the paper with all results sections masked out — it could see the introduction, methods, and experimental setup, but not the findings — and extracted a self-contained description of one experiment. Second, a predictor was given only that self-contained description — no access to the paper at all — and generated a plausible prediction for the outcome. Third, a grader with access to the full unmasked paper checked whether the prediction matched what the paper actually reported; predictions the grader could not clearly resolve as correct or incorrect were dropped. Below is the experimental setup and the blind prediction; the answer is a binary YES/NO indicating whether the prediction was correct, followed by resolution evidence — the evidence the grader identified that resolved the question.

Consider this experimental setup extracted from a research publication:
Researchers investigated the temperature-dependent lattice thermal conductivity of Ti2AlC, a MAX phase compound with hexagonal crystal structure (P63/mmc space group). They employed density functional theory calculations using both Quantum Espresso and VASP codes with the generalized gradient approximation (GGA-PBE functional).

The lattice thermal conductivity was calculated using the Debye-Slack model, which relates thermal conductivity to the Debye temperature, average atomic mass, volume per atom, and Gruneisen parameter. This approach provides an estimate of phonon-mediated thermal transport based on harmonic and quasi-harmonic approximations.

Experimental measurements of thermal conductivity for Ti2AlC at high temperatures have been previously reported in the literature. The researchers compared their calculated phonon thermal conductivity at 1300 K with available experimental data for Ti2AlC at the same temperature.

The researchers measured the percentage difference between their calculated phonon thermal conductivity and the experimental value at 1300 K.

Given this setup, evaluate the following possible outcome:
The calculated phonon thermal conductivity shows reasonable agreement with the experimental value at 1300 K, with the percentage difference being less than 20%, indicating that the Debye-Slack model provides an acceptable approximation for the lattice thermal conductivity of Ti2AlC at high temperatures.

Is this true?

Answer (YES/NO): YES